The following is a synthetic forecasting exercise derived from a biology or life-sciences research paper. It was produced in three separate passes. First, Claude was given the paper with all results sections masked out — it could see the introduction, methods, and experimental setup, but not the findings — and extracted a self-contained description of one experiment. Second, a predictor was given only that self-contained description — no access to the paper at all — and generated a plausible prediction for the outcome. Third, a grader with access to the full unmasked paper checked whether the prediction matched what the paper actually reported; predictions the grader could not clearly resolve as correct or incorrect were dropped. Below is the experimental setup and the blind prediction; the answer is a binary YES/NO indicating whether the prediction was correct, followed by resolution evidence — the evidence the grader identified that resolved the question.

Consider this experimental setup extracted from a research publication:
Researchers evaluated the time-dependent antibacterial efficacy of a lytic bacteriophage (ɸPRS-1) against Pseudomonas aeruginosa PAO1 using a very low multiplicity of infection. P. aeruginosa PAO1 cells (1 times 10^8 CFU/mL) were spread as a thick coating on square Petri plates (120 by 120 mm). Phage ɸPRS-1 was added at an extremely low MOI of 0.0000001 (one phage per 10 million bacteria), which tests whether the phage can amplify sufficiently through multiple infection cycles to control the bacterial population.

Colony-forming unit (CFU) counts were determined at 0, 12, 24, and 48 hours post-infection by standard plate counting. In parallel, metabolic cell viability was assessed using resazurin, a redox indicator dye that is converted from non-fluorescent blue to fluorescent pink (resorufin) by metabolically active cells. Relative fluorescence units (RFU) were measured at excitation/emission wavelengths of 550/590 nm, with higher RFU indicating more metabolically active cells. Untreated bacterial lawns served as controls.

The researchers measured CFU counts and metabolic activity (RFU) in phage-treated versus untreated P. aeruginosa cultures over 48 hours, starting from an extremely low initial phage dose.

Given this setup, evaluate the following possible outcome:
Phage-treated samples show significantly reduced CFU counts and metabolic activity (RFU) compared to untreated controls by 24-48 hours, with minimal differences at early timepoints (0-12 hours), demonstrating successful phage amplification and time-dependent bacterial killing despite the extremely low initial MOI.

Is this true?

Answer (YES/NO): NO